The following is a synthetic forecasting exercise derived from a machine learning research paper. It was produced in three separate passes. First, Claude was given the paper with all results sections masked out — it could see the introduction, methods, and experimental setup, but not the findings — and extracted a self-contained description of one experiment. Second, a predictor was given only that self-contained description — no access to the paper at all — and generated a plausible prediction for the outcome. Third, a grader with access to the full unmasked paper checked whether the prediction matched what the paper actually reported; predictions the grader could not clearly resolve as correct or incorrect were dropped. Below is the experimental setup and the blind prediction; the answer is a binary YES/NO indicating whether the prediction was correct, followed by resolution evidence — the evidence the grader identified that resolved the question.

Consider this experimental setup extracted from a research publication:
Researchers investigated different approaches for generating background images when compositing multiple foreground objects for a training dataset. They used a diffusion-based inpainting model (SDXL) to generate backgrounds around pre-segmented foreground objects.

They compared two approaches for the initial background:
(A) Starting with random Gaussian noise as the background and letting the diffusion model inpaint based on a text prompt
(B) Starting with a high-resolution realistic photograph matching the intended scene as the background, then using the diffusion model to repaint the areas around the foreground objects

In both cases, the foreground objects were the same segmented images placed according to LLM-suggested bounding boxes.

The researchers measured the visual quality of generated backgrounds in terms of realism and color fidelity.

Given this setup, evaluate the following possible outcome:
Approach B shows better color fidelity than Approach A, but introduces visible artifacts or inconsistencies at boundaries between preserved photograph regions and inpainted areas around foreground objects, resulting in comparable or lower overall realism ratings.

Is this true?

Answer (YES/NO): NO